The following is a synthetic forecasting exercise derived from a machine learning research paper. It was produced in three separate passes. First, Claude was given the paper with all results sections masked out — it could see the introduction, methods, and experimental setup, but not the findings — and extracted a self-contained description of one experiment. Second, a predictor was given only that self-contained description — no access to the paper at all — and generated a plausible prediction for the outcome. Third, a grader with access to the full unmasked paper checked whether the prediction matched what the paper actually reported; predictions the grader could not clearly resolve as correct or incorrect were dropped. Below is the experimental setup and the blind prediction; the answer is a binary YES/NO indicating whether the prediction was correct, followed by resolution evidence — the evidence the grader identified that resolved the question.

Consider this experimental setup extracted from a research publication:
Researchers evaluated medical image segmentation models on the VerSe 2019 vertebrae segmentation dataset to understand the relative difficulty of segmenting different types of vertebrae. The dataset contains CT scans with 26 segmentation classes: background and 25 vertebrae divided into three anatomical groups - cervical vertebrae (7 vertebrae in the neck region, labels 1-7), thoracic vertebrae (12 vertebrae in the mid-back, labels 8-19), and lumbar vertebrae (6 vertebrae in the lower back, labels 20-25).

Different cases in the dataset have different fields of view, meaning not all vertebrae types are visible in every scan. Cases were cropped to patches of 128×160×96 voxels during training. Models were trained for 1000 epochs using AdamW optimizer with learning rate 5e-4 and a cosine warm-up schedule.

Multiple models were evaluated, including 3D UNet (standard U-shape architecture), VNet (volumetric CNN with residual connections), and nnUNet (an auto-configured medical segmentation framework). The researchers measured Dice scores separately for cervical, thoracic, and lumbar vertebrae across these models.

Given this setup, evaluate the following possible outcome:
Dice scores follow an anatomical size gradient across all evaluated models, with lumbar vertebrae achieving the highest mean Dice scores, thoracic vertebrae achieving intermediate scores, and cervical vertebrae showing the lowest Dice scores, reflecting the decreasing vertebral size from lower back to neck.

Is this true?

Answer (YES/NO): NO